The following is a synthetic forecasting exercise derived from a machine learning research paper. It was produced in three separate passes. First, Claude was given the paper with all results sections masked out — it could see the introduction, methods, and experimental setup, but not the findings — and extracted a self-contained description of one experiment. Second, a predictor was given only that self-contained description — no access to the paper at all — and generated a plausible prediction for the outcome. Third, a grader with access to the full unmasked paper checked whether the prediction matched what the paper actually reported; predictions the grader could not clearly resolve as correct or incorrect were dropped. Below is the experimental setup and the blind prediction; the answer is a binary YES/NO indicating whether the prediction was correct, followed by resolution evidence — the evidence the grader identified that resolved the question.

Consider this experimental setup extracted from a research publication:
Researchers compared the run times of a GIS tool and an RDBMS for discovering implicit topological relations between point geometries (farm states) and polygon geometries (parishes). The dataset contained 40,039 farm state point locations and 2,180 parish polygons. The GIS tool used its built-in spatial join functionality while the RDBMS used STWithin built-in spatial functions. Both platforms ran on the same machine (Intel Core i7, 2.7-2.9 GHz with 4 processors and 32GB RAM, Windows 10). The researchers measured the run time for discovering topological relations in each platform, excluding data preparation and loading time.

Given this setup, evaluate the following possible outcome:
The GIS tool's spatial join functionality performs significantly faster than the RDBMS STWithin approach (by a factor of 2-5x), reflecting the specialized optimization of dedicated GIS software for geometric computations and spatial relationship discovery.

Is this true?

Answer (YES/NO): NO